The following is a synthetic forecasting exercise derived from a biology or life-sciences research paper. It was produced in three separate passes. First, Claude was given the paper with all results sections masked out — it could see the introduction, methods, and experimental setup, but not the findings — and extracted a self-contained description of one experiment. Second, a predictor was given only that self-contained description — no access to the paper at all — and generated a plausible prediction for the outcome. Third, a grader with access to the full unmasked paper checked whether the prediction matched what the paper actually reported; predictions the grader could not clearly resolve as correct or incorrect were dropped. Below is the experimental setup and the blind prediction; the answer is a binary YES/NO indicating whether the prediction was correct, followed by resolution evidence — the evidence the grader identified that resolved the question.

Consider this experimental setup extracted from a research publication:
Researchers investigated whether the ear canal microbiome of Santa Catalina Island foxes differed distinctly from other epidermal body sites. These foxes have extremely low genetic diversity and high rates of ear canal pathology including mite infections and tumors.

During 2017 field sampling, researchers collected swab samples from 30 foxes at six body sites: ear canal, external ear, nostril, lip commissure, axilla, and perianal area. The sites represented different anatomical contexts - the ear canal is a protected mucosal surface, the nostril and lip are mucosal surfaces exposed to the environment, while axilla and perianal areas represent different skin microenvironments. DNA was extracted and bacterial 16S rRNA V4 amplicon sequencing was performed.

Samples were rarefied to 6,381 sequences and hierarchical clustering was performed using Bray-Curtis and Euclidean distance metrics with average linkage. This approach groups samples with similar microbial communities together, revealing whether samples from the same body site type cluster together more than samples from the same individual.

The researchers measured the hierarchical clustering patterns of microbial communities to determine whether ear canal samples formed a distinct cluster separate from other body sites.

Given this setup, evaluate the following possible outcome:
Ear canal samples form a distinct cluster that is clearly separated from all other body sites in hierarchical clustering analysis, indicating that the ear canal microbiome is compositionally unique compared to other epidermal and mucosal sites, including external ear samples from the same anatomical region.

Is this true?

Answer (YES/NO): NO